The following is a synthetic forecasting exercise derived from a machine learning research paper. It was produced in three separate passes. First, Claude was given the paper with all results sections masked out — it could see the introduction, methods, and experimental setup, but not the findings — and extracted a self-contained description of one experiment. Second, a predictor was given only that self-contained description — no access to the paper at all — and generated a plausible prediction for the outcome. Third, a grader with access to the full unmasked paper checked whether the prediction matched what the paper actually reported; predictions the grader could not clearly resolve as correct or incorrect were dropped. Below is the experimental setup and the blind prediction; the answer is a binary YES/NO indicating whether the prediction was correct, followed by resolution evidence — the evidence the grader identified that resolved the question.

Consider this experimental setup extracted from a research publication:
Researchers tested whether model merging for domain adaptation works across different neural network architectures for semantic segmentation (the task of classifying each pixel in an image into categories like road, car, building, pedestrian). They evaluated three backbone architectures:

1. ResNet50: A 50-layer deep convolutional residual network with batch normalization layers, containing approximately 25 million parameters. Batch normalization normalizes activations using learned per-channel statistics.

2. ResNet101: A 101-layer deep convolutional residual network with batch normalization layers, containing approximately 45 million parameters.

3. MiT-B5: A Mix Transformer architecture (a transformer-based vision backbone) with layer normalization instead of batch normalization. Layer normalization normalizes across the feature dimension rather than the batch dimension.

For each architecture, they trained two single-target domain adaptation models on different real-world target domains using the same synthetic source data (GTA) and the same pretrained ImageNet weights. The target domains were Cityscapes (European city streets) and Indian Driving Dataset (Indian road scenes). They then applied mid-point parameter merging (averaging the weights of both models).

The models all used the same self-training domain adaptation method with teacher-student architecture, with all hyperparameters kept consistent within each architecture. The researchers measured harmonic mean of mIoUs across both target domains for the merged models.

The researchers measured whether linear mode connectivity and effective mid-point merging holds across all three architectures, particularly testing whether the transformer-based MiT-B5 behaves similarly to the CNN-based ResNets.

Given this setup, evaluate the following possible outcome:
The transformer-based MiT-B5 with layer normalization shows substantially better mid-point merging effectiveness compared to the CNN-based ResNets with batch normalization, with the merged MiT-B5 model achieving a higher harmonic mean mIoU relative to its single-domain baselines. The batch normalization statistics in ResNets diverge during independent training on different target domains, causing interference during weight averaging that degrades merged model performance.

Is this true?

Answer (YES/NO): NO